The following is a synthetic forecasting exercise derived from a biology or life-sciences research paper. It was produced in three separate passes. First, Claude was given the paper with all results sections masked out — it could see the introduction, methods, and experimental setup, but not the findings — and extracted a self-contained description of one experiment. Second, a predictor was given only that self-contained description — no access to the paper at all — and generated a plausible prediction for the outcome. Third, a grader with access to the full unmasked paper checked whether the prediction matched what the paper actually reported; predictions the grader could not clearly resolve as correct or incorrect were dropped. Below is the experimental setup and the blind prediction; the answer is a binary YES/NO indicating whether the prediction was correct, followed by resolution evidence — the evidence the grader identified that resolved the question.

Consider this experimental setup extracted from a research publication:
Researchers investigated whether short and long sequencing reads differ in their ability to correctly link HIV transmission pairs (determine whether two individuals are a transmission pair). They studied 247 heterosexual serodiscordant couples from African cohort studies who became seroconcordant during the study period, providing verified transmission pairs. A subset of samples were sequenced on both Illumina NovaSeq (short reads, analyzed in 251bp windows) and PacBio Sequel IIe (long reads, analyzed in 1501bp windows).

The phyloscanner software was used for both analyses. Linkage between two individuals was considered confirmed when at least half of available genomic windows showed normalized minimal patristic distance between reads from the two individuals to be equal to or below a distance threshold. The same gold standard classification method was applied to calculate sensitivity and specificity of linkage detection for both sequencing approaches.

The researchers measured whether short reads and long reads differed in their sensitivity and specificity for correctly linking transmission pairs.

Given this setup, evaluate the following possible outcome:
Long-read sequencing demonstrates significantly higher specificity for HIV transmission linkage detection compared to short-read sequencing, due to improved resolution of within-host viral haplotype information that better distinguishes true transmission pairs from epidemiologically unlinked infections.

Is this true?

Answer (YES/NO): NO